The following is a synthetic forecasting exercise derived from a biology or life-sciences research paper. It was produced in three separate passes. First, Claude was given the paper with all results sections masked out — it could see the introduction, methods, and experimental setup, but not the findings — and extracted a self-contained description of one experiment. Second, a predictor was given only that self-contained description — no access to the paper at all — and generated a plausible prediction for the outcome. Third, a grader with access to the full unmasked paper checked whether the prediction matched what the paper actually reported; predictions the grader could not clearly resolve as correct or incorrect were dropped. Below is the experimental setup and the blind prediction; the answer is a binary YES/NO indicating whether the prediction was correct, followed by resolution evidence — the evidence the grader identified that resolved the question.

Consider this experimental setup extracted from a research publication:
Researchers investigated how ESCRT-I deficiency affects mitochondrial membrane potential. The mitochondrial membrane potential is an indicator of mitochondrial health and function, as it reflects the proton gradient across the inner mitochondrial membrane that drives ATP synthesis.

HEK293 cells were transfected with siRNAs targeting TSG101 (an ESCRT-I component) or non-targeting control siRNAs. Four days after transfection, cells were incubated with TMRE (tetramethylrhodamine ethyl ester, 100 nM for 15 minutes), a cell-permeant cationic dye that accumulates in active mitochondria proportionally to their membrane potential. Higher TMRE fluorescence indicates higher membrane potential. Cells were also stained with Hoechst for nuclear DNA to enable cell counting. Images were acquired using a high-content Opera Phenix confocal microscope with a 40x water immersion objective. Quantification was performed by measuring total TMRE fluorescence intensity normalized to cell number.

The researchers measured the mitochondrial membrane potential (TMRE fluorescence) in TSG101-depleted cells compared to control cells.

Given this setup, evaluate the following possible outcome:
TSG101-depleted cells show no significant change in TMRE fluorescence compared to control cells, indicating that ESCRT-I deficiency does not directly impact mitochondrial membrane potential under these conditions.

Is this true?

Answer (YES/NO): NO